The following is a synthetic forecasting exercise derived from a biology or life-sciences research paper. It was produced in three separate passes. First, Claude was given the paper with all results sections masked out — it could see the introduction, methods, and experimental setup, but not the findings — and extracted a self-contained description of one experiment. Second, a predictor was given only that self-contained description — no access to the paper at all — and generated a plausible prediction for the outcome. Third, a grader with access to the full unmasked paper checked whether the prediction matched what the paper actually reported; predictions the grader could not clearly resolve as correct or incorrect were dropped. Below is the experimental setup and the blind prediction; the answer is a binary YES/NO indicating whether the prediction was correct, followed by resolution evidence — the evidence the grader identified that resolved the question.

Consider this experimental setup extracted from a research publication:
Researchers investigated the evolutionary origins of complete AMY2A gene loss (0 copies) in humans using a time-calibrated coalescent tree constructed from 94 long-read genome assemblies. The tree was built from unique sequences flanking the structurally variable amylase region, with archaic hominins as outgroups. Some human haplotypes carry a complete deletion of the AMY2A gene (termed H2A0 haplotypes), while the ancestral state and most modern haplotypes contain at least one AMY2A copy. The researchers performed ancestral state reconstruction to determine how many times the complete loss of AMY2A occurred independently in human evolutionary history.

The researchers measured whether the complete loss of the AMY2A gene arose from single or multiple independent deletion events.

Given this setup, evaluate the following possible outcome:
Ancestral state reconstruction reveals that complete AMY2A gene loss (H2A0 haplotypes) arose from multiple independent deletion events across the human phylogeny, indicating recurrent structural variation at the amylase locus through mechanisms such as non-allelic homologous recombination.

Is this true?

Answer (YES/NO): NO